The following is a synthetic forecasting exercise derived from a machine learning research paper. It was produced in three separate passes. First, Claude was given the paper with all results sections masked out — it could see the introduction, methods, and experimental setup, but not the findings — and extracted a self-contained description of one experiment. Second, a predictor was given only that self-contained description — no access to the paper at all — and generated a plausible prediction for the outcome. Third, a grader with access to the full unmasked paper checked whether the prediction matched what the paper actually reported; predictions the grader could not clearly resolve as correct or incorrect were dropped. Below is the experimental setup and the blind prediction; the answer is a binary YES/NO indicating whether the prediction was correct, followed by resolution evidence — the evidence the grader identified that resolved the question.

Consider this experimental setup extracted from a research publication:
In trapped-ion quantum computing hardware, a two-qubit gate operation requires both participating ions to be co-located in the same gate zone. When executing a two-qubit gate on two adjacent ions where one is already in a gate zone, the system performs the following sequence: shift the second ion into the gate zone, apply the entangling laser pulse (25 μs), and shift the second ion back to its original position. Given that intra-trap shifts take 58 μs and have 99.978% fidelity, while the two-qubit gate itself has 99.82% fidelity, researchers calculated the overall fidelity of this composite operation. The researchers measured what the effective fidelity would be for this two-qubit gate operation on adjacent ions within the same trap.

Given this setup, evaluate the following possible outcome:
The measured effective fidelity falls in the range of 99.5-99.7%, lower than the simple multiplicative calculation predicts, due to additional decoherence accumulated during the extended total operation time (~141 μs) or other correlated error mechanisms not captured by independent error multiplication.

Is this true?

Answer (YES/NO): NO